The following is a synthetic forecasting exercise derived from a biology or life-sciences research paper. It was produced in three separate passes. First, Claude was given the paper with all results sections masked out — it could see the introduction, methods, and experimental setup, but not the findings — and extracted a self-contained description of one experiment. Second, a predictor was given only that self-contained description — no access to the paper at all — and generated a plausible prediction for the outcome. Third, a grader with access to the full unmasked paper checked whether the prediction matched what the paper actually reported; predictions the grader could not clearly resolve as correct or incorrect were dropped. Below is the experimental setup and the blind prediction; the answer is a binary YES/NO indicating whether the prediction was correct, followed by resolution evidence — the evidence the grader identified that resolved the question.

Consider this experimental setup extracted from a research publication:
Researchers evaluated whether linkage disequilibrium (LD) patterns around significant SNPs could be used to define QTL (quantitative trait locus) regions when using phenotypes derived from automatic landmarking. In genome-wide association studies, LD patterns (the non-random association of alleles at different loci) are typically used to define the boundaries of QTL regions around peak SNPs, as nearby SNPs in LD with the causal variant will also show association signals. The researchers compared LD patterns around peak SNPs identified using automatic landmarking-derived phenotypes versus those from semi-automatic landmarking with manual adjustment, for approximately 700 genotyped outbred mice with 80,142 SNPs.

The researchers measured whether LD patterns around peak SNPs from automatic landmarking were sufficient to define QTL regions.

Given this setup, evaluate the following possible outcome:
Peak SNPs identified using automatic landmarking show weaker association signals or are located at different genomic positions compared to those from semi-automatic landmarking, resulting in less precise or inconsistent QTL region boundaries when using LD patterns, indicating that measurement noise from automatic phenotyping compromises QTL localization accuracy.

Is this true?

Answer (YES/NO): NO